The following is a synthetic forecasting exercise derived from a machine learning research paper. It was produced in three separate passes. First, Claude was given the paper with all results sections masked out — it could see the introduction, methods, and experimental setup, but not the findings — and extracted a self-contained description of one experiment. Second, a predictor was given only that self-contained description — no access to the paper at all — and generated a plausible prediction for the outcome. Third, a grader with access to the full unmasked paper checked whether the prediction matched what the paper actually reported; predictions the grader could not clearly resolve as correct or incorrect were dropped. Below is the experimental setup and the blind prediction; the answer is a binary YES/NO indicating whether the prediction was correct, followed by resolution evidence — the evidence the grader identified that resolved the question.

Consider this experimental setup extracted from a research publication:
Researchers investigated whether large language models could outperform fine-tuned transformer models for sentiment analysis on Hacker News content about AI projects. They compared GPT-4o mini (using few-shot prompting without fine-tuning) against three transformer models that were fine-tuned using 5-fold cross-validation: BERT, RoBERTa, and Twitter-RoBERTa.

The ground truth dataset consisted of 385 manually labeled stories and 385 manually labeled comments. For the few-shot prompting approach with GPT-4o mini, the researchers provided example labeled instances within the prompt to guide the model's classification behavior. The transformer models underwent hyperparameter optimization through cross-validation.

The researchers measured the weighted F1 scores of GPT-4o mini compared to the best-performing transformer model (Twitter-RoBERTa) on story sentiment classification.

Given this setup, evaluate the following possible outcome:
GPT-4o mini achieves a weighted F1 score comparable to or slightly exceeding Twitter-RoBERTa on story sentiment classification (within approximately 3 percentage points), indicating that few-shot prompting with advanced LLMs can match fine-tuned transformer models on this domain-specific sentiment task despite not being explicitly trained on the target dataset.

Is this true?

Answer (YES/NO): YES